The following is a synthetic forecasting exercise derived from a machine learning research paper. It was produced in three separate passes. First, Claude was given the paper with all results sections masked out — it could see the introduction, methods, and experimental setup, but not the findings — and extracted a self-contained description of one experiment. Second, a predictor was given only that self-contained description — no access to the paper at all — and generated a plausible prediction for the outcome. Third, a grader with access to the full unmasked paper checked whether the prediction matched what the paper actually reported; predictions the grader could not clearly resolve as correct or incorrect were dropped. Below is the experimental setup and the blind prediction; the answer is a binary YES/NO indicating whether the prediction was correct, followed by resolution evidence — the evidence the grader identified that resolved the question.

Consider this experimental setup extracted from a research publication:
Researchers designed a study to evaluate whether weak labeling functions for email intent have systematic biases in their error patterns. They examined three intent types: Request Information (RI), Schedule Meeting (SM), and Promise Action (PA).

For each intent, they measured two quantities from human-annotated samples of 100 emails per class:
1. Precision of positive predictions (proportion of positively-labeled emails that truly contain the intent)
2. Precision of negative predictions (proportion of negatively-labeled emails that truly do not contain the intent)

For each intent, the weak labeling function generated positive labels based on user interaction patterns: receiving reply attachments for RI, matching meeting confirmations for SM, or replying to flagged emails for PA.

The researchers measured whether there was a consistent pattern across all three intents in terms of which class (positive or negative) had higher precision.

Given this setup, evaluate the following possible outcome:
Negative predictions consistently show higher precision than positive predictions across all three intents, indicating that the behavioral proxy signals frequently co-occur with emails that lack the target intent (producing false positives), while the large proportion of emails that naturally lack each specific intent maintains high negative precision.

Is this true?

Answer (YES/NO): YES